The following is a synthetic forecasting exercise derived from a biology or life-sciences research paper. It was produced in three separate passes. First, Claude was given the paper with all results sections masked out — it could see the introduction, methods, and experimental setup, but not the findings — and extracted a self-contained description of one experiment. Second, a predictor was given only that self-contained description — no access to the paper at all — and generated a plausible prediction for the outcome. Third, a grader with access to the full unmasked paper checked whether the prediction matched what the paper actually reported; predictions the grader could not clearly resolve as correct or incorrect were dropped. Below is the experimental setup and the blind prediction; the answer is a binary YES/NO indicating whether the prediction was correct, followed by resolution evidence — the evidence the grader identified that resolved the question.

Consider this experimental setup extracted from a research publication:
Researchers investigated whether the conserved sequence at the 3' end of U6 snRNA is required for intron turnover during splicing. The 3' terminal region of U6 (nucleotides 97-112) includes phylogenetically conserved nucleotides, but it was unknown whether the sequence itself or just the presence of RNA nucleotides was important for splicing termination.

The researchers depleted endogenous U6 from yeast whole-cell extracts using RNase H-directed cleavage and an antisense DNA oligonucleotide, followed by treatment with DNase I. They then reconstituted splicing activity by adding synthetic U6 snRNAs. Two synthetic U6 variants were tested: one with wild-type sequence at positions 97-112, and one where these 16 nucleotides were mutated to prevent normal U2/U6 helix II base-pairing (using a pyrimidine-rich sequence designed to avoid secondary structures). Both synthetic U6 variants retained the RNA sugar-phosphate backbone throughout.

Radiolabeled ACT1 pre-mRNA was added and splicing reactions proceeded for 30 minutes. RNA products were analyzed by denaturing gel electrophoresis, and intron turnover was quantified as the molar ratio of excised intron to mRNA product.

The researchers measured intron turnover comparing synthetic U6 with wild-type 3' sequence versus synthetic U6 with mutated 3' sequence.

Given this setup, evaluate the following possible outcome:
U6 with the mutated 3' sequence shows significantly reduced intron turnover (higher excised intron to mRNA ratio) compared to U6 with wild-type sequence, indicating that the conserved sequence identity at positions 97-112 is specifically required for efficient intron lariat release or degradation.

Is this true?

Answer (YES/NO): NO